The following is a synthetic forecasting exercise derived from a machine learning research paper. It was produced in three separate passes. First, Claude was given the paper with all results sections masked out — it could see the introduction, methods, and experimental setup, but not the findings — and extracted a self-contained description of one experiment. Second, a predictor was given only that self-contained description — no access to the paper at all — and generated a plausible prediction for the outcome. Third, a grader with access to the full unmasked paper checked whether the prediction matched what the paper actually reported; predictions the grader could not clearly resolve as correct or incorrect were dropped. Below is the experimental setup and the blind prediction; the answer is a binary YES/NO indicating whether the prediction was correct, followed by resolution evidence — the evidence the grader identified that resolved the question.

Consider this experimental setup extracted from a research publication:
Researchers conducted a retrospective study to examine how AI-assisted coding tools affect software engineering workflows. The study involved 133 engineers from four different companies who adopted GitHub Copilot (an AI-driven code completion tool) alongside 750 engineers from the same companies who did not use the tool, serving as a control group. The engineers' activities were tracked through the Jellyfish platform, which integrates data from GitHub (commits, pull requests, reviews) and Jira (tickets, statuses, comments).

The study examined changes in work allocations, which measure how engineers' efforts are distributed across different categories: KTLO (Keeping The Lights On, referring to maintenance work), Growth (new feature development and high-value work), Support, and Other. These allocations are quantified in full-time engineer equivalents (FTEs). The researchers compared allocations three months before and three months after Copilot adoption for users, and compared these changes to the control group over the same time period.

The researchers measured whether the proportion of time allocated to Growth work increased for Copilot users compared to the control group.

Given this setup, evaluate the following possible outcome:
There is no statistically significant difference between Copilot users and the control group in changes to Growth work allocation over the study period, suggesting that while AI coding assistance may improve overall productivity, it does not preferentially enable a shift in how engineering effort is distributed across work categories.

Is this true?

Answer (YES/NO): YES